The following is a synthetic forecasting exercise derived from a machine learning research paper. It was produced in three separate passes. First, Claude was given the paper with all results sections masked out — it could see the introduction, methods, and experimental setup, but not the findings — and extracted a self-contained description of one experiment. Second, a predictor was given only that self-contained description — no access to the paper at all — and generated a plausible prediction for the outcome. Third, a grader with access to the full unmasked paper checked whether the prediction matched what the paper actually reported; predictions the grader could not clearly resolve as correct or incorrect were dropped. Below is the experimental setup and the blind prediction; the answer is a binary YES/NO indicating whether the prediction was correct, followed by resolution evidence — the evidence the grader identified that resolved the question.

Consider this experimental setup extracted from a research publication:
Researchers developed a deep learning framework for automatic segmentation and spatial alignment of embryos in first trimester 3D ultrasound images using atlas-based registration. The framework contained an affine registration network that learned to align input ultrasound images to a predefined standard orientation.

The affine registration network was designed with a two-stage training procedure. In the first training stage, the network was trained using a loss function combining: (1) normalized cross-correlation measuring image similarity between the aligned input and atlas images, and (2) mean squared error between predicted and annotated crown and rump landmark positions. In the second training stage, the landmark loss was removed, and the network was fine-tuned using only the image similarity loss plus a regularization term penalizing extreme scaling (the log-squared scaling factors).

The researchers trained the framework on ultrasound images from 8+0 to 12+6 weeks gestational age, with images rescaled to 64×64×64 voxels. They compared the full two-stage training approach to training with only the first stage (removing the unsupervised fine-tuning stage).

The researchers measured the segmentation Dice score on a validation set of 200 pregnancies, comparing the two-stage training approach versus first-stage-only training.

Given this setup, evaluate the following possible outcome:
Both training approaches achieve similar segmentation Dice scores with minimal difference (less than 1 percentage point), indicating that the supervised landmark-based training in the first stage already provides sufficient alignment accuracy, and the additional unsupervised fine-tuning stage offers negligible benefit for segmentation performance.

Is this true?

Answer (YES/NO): NO